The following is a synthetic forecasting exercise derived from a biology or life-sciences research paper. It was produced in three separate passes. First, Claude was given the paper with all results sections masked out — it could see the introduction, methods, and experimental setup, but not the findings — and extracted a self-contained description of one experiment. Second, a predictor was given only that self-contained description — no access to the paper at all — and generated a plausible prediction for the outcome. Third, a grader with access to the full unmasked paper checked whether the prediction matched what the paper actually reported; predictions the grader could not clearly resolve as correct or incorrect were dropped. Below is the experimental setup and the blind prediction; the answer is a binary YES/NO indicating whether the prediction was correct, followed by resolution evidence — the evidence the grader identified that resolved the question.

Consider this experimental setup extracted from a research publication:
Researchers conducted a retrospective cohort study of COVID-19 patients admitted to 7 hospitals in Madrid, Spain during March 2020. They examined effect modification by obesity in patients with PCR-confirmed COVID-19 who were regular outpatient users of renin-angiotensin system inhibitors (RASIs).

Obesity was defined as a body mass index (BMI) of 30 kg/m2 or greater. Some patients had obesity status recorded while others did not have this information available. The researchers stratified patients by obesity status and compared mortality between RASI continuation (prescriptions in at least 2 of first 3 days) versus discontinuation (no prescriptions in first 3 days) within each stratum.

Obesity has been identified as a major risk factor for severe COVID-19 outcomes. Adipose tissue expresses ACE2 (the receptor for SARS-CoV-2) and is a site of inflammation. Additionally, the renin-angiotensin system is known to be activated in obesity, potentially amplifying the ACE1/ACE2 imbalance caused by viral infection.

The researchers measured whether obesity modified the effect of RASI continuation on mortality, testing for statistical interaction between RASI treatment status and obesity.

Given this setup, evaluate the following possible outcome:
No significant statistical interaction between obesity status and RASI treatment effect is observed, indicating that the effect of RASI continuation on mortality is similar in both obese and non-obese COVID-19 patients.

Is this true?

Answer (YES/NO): YES